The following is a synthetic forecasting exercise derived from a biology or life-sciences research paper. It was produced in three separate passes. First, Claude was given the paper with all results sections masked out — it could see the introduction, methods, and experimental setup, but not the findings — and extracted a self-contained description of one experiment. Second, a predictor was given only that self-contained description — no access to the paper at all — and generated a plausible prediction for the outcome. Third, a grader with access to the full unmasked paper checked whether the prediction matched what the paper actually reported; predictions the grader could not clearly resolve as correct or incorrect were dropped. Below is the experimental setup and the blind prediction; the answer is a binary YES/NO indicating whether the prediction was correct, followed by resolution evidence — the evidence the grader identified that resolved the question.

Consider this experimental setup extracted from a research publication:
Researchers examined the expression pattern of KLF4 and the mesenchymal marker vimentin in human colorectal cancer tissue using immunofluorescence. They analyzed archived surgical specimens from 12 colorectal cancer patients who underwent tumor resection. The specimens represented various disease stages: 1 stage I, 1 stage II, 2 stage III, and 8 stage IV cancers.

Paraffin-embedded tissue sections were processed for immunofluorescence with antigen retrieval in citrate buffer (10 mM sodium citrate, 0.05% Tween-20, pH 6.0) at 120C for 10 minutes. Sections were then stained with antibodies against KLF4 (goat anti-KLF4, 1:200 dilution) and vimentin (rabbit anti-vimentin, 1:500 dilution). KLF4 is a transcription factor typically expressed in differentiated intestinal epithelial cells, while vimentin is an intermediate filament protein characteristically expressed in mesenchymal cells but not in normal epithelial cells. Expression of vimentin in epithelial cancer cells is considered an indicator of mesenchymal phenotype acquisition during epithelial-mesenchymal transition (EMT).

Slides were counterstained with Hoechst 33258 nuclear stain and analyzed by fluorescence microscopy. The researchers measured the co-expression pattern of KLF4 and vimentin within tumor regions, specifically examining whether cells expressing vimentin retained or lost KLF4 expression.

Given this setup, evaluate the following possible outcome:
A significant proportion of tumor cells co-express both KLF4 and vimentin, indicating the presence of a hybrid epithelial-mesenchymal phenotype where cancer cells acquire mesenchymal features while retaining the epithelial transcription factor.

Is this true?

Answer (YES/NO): NO